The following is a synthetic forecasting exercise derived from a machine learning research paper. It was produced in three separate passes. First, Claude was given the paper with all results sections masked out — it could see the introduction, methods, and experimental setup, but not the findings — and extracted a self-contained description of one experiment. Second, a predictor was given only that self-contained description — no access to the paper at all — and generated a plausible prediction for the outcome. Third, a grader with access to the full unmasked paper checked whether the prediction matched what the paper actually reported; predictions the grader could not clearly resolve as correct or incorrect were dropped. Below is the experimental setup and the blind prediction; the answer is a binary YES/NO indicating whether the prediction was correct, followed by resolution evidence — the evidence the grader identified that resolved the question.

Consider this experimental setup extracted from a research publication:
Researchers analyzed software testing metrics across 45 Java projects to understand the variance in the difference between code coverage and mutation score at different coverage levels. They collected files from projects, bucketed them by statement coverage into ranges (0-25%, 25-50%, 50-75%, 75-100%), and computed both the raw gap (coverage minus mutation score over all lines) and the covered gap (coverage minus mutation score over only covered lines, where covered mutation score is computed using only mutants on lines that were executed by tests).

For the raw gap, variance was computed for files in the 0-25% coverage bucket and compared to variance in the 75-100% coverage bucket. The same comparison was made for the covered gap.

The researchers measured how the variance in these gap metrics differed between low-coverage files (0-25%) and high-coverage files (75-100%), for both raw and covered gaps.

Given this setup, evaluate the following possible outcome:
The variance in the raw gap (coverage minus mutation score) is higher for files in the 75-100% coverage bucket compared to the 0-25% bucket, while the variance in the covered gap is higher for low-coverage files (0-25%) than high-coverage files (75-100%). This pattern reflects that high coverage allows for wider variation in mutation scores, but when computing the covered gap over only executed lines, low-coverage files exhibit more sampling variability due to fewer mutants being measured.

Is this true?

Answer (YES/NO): YES